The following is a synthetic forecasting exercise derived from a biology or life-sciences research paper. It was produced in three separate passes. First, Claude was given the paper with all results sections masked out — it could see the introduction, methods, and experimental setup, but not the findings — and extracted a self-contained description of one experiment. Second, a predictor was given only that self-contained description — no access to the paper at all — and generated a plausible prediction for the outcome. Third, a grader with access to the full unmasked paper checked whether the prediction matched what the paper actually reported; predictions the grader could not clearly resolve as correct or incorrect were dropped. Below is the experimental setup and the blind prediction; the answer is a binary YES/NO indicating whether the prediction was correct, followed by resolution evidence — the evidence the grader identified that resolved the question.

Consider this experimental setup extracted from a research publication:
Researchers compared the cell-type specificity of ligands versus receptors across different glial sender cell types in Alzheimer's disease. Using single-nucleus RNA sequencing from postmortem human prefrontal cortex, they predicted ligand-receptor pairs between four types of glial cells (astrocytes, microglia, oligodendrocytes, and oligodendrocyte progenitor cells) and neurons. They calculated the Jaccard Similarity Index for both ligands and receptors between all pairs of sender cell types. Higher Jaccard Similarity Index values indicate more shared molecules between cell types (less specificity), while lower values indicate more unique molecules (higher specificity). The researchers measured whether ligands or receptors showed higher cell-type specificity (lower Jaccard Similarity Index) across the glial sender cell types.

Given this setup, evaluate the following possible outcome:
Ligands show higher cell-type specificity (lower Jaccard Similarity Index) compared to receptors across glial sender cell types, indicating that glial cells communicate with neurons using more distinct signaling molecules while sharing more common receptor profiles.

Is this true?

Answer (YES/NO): YES